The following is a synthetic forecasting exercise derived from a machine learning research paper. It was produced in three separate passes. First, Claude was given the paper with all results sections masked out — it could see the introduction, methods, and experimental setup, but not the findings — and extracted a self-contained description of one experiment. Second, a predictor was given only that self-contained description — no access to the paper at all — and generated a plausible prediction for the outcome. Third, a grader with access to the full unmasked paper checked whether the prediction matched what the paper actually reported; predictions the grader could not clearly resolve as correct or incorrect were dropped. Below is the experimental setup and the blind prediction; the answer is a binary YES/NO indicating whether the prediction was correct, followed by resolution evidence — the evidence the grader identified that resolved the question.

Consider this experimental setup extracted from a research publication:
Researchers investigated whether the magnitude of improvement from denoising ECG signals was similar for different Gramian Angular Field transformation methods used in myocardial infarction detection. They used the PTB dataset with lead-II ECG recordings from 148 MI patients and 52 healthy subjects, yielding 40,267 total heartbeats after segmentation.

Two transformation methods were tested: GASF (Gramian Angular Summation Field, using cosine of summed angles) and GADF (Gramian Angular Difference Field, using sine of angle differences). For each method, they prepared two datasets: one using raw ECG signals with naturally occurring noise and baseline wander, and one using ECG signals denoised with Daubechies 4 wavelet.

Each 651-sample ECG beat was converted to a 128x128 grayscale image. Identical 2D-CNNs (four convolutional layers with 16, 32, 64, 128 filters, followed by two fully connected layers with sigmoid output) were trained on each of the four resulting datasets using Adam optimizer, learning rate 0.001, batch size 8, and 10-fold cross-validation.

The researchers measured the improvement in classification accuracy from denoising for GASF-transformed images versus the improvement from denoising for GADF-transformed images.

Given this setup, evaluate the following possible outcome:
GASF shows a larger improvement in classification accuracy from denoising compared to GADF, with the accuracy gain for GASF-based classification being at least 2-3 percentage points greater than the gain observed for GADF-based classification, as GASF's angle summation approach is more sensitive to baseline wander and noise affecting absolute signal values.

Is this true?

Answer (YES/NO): NO